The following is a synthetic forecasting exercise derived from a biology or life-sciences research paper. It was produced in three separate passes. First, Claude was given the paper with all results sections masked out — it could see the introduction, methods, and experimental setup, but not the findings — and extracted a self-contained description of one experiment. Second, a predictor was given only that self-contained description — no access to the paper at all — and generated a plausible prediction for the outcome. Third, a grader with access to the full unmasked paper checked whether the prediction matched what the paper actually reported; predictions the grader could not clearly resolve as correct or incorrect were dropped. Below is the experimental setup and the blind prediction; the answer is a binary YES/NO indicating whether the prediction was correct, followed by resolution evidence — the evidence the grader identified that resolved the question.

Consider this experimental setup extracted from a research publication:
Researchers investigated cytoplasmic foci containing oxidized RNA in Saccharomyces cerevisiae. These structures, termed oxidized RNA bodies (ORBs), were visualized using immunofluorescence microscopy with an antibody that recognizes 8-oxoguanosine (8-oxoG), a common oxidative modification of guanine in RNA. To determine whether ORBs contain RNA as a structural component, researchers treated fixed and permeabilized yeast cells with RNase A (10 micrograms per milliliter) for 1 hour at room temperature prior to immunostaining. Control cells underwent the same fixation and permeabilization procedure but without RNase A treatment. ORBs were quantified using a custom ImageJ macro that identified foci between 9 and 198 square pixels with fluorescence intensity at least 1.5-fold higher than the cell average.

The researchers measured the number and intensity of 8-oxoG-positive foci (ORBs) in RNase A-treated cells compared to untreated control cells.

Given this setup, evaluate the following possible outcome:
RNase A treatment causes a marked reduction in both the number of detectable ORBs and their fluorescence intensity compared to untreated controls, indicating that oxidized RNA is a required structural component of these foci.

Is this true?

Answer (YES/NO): YES